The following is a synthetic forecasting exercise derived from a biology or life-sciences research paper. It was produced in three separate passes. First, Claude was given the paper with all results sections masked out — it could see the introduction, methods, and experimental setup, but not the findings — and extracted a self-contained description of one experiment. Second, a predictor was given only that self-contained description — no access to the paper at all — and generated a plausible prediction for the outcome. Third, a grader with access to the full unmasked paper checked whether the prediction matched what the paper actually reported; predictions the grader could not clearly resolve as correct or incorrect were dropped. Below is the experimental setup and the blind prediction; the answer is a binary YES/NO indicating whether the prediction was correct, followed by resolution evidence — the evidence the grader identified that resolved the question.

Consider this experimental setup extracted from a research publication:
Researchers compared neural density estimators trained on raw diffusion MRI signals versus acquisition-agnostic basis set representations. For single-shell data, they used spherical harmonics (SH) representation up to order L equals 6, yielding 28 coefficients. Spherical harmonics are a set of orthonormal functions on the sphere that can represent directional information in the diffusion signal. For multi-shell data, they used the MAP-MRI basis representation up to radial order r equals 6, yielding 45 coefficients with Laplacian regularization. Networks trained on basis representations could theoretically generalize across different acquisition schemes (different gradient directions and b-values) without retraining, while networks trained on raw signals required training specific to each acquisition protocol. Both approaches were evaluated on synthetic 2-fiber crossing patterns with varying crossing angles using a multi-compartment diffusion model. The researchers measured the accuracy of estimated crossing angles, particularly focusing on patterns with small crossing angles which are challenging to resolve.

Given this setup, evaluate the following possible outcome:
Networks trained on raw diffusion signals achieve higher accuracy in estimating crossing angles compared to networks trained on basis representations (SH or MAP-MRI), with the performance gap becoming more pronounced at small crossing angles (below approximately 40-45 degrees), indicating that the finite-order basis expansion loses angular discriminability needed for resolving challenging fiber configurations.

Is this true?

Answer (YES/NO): YES